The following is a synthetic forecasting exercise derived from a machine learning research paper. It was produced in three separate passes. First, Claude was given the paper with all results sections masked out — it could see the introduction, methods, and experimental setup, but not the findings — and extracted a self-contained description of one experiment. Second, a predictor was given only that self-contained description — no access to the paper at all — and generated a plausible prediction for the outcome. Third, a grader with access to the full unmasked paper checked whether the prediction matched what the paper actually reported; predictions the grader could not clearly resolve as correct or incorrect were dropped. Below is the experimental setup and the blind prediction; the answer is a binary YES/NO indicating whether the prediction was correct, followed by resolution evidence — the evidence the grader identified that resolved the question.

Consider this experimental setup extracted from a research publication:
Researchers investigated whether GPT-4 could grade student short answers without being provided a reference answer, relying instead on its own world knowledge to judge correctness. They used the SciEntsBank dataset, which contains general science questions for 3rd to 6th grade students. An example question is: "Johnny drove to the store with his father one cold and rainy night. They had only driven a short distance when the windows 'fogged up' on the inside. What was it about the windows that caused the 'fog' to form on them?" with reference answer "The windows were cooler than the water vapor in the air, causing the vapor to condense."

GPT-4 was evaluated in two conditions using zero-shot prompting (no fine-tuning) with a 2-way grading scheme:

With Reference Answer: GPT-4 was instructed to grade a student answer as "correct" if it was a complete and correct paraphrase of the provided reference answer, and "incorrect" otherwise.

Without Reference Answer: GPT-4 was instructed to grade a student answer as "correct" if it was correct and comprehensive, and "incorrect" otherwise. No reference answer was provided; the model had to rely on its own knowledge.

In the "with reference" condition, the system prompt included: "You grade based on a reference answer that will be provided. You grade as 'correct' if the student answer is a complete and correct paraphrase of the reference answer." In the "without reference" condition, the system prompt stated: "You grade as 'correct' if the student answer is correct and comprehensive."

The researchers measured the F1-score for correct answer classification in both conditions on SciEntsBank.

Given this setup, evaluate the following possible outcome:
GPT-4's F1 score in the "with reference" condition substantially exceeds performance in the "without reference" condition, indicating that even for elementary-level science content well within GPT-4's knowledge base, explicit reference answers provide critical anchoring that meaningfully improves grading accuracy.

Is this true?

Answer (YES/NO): NO